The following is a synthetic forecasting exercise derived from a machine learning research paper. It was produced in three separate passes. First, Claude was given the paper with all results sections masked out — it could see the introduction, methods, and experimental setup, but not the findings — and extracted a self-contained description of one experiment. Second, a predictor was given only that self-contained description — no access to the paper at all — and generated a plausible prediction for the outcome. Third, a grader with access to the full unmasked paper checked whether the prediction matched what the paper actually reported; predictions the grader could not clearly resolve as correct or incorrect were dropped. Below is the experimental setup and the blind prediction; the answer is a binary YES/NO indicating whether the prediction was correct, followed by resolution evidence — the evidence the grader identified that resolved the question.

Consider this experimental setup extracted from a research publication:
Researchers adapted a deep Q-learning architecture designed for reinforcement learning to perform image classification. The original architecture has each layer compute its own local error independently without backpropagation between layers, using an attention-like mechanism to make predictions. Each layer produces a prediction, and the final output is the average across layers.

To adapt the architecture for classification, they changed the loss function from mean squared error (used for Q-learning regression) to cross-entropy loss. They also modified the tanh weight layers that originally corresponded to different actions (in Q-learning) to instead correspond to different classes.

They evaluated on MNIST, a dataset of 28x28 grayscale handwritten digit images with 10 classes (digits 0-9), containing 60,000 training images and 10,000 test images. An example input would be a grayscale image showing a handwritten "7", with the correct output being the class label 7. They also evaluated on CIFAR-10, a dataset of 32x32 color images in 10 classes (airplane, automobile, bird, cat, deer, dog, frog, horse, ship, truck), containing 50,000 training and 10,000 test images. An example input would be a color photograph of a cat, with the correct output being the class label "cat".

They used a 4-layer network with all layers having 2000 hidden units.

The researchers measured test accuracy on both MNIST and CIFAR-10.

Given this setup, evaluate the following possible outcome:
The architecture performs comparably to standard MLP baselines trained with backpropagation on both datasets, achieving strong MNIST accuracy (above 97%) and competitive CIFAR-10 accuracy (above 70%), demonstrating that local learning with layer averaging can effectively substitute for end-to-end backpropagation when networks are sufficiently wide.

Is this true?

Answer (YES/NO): NO